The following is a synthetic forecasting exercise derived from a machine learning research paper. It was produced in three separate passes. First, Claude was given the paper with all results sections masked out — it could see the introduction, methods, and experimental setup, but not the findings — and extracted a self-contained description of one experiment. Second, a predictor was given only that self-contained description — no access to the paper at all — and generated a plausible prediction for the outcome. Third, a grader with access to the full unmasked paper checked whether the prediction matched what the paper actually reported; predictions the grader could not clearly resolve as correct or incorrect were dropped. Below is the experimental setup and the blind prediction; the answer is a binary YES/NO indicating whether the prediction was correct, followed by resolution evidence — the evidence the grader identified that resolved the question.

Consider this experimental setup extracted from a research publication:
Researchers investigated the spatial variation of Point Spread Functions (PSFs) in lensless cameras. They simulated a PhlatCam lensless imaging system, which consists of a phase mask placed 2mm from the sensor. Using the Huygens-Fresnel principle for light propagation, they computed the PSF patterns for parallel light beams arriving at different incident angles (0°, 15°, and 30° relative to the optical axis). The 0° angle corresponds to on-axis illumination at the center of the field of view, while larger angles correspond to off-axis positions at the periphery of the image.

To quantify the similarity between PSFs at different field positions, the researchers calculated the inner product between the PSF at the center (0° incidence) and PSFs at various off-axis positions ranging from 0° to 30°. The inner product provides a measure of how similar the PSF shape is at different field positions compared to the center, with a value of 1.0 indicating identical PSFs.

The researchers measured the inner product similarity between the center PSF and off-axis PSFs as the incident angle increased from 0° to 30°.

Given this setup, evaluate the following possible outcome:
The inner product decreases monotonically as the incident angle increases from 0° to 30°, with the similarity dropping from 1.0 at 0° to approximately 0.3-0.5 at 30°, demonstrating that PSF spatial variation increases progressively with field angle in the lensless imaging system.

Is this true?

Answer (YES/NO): NO